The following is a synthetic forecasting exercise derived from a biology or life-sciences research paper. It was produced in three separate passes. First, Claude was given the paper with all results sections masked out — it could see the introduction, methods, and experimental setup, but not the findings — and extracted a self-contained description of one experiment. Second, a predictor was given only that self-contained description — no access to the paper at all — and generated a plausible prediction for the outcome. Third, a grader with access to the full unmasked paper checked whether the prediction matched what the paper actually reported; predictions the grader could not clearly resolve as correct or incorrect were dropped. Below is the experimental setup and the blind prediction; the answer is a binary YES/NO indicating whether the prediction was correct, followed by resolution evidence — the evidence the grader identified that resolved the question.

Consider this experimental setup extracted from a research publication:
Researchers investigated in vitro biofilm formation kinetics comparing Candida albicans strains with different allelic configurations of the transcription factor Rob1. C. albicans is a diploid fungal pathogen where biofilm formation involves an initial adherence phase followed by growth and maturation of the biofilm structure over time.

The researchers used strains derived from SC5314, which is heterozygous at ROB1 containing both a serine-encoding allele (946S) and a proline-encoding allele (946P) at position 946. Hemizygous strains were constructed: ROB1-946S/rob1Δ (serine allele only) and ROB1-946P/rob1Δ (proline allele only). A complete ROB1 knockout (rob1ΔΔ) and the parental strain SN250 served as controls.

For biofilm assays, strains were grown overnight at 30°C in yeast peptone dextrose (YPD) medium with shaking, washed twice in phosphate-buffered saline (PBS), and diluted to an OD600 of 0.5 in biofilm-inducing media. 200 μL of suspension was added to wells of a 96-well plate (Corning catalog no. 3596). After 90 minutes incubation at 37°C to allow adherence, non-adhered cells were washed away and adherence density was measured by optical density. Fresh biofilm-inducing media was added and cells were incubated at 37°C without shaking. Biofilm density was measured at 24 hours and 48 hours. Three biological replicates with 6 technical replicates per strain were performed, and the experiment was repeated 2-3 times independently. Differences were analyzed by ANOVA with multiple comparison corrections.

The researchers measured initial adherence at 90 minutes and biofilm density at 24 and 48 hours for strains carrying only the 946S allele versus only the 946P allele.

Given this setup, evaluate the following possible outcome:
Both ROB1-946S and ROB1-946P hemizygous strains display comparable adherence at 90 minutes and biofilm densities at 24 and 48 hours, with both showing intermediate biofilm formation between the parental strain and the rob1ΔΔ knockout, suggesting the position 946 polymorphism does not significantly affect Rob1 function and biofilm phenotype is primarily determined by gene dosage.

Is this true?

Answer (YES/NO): NO